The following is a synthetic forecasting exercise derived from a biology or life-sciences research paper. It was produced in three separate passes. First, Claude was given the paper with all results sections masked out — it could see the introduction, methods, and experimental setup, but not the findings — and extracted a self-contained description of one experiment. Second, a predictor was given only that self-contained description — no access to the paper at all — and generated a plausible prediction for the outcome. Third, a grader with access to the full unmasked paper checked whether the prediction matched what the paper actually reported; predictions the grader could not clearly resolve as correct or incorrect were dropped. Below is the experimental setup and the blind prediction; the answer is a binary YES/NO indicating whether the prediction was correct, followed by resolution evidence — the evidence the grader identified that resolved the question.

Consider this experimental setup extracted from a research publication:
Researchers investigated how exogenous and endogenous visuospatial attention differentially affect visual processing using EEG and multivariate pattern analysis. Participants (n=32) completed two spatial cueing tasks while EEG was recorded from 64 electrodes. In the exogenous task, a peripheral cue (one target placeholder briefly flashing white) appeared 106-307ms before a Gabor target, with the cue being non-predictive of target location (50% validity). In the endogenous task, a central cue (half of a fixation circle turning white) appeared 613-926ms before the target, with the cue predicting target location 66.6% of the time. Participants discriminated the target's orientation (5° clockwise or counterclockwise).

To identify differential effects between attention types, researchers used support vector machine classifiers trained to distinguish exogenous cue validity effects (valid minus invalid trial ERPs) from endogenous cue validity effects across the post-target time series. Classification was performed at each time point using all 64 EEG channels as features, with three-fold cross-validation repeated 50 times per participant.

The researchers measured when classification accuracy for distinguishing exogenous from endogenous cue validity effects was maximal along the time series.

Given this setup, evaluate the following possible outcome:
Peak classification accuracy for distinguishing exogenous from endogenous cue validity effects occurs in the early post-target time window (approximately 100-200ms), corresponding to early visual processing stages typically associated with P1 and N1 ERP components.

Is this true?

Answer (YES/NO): YES